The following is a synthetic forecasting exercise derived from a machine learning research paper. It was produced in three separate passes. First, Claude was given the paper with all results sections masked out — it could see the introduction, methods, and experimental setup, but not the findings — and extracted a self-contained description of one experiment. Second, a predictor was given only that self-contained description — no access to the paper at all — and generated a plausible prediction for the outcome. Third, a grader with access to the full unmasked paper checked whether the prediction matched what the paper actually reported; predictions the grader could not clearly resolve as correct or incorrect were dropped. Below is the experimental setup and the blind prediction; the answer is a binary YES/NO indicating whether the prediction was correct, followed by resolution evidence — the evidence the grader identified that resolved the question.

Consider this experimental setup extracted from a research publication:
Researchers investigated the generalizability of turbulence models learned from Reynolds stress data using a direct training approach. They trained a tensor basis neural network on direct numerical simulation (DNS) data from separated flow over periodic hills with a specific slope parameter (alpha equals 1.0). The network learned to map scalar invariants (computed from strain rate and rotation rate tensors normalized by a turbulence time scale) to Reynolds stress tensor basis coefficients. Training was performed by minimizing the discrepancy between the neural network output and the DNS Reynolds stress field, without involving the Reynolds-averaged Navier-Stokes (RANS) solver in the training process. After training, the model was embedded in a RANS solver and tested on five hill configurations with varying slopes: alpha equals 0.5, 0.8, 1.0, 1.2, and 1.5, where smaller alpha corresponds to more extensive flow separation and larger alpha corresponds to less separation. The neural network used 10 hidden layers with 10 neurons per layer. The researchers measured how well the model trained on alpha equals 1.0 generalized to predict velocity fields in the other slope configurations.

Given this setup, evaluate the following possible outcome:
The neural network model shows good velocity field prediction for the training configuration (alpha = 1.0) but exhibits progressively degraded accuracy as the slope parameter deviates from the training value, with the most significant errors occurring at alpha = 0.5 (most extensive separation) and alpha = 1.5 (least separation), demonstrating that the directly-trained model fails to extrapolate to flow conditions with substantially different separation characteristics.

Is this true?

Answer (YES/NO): NO